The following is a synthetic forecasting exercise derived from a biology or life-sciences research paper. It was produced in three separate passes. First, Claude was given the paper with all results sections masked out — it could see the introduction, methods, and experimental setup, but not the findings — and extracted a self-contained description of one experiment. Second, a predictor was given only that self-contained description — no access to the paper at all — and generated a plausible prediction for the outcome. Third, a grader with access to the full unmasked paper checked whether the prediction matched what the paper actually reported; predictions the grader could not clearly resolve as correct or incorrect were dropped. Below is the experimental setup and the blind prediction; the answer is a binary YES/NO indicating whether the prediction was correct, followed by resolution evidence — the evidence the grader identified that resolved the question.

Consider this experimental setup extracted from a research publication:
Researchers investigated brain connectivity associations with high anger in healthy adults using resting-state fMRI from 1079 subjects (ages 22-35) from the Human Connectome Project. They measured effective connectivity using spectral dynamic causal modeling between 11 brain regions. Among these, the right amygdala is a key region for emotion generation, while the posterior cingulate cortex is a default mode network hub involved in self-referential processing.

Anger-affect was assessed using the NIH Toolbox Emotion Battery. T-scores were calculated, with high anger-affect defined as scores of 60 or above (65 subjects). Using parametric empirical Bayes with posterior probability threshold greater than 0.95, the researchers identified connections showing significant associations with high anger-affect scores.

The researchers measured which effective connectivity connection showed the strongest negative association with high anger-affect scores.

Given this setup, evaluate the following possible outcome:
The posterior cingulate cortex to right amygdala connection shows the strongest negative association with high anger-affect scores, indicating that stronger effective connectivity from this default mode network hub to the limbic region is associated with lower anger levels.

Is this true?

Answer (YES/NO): NO